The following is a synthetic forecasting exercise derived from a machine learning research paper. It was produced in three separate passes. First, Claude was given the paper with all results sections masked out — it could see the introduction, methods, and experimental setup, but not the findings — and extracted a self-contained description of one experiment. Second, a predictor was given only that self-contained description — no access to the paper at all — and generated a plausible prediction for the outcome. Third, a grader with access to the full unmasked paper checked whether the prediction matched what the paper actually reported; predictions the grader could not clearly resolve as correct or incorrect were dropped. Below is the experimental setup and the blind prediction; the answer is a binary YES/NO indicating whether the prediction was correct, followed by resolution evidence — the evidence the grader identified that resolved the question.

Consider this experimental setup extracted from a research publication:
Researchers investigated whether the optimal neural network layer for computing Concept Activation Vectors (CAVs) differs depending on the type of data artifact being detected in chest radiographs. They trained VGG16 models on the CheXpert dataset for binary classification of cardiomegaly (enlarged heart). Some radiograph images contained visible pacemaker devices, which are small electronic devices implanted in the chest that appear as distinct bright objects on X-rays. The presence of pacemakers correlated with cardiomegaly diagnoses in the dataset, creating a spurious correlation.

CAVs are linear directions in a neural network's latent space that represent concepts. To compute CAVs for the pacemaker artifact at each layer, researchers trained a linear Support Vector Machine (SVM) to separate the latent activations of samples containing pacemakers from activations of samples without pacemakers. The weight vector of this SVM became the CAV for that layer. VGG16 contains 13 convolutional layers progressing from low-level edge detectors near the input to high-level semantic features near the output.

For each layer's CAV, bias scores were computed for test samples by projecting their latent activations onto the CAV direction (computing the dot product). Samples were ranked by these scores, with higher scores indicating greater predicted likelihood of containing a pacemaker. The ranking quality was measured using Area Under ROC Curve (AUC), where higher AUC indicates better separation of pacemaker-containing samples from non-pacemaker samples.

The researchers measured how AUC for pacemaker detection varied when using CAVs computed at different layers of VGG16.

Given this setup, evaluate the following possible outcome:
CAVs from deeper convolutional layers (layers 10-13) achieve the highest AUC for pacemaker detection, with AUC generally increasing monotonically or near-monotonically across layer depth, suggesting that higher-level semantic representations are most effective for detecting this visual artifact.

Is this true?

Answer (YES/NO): YES